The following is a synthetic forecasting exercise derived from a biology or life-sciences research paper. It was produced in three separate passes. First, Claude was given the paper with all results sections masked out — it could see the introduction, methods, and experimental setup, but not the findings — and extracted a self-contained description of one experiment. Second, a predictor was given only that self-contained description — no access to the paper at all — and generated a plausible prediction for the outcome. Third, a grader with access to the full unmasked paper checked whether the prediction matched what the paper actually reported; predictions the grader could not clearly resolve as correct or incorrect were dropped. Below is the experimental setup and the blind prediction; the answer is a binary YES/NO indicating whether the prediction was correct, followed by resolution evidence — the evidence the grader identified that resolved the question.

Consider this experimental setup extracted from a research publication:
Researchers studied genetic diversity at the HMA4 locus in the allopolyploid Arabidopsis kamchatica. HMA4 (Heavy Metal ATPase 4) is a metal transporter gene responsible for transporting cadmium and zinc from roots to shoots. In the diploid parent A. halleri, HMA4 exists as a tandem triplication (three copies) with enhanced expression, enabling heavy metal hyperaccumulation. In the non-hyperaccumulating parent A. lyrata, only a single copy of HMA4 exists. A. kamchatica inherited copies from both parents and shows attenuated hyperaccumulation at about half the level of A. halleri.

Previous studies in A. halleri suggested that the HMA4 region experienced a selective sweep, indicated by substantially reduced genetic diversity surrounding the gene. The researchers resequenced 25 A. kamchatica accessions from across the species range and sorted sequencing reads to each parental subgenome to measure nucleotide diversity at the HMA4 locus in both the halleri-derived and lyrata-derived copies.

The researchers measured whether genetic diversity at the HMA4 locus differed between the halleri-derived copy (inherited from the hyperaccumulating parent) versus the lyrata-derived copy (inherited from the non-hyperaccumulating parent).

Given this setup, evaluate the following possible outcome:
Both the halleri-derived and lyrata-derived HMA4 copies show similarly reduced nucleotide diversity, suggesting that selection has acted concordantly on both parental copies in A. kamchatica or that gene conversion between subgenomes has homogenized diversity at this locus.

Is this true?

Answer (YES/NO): NO